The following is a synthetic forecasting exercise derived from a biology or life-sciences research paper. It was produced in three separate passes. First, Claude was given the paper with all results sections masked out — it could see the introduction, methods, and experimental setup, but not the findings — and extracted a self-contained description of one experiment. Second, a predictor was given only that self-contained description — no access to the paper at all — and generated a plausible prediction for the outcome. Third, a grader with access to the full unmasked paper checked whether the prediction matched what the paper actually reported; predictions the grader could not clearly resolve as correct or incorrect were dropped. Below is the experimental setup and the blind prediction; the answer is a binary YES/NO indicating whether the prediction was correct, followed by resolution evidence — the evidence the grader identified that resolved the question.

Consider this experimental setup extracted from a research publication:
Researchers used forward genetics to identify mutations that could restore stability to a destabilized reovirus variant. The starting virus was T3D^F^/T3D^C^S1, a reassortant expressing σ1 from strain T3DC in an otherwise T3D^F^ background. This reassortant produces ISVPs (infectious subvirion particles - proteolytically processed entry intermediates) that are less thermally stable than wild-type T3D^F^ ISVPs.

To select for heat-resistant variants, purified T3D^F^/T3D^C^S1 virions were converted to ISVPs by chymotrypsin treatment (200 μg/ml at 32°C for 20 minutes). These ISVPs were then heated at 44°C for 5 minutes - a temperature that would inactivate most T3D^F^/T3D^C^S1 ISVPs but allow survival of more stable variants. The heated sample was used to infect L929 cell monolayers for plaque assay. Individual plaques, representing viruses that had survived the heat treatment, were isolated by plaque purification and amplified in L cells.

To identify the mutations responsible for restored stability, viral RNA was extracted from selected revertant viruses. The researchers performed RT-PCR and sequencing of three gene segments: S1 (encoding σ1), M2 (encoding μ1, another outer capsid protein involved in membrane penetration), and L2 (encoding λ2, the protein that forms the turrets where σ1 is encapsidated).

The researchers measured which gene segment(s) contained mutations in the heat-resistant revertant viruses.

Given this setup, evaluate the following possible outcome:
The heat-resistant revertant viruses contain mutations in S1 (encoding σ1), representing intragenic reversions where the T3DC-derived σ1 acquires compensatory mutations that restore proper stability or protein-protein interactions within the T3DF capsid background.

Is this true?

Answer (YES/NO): YES